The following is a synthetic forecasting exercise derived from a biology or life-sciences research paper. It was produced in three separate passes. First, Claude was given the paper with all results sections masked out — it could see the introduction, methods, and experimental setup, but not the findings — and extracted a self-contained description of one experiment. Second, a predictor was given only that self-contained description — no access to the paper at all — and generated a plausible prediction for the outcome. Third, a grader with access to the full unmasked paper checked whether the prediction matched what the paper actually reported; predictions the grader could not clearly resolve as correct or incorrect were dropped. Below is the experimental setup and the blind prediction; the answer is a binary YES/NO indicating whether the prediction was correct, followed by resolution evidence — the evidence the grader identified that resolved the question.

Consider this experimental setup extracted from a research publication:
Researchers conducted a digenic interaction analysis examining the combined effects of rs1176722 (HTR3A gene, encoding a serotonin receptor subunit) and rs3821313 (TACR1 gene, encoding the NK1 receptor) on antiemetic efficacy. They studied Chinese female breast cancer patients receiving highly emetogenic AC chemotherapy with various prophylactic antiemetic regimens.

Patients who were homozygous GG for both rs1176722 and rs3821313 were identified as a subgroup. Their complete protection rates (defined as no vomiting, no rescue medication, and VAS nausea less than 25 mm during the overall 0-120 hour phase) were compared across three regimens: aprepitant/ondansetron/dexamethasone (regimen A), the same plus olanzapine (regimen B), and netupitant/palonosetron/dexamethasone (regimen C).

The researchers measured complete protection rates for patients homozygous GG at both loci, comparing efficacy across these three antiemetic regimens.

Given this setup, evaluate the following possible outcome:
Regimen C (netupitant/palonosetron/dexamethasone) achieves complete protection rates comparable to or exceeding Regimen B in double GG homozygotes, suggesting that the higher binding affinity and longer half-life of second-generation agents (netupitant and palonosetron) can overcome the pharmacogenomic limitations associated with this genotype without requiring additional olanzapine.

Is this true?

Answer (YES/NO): NO